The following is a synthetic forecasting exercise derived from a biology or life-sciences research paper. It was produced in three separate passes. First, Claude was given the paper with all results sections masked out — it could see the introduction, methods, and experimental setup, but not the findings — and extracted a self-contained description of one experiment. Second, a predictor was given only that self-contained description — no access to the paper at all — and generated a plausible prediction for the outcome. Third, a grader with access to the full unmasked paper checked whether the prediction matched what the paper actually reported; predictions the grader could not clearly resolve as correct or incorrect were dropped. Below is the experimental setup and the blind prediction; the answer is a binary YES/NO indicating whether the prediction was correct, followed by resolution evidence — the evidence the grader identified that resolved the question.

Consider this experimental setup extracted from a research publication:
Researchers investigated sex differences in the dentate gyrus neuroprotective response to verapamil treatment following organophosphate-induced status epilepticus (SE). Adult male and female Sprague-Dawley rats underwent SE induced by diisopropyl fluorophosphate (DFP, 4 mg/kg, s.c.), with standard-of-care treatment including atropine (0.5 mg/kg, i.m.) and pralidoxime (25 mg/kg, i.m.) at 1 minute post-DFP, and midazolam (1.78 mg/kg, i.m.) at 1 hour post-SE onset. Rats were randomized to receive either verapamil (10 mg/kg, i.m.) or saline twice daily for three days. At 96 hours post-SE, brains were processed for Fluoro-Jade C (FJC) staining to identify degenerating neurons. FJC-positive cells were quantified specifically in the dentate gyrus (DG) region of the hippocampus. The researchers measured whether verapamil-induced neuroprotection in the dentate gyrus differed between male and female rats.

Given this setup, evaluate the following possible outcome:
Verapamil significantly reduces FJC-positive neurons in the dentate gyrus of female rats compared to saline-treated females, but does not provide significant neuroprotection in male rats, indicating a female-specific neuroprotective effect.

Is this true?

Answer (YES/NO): NO